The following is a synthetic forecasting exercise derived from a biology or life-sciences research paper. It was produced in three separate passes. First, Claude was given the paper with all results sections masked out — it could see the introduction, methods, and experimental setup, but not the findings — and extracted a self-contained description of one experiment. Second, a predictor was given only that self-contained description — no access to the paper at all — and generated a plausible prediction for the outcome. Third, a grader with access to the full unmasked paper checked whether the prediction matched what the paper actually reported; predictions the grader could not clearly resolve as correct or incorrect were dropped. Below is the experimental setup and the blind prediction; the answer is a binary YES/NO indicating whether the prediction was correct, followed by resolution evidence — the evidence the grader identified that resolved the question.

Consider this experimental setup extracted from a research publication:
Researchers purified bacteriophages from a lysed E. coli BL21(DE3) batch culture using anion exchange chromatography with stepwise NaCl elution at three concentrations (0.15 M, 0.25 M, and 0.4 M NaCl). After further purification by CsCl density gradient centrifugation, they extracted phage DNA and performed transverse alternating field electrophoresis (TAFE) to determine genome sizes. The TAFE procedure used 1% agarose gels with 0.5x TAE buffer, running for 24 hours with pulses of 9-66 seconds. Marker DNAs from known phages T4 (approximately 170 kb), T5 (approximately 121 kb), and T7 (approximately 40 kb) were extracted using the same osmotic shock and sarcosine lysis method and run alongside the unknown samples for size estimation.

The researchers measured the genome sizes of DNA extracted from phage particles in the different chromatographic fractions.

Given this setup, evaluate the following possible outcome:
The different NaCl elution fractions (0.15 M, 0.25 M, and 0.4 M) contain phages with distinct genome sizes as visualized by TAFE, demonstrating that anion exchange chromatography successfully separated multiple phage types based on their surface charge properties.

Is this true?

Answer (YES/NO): NO